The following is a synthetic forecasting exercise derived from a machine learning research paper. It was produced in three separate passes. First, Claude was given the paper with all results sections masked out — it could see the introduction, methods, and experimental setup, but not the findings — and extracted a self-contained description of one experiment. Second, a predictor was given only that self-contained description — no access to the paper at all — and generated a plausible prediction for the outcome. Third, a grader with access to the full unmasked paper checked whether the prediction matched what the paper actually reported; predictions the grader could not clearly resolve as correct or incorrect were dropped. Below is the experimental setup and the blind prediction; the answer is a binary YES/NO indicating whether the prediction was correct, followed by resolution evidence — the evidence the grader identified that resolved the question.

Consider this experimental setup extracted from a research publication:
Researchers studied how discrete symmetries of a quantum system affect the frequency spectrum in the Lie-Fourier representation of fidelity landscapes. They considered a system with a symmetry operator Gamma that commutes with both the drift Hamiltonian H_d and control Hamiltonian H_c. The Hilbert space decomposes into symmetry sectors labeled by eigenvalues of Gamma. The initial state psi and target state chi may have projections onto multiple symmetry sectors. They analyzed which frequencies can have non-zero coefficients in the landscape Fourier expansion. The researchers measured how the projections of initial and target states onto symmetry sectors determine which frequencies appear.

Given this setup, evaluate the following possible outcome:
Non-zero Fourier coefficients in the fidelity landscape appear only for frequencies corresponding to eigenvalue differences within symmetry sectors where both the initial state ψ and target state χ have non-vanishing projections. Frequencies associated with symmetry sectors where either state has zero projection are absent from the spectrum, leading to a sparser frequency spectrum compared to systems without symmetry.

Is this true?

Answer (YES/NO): YES